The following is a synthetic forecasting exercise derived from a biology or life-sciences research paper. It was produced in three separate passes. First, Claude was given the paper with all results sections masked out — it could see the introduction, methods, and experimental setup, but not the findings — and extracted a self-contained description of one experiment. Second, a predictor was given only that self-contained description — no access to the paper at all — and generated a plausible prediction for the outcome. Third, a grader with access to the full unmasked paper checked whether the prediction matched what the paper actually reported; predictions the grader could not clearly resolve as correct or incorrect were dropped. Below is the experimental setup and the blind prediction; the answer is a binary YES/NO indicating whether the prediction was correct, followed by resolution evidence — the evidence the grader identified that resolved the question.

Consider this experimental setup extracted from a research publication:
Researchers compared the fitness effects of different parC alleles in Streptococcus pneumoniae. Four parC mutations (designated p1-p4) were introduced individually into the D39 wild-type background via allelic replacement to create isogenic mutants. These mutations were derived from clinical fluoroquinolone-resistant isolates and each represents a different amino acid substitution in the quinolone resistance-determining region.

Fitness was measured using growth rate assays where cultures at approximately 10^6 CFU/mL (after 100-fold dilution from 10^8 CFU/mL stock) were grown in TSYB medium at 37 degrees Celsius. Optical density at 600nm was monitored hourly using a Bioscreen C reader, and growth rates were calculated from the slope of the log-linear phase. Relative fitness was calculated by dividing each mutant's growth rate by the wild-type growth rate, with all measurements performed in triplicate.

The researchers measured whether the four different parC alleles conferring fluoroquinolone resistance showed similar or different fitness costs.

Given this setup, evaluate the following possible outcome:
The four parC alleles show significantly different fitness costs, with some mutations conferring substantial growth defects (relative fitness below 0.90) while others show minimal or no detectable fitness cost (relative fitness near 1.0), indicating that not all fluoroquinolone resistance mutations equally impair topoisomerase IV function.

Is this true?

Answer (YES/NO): YES